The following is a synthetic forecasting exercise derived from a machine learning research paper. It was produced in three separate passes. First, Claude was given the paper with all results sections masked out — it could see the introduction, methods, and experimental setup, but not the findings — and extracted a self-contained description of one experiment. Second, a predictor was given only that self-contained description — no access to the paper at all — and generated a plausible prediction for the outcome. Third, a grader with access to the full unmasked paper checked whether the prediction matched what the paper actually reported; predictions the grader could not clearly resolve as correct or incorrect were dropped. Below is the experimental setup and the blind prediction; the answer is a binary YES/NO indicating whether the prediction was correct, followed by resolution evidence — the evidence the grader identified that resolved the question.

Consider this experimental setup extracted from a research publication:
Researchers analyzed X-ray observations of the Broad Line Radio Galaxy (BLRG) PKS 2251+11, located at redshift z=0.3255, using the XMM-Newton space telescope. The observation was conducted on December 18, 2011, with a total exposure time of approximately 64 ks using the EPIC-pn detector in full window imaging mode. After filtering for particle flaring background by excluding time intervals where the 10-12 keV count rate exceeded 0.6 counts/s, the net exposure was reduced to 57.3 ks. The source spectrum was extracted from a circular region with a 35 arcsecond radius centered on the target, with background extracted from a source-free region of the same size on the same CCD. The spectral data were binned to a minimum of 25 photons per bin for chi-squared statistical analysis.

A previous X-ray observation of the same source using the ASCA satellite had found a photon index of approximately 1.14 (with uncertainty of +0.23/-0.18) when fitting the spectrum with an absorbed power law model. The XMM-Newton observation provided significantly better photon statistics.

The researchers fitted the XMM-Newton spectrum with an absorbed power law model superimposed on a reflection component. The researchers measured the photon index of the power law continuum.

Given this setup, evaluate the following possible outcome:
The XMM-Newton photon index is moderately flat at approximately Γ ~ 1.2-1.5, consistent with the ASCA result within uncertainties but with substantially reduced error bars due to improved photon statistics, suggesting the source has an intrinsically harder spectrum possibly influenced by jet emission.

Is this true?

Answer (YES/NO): NO